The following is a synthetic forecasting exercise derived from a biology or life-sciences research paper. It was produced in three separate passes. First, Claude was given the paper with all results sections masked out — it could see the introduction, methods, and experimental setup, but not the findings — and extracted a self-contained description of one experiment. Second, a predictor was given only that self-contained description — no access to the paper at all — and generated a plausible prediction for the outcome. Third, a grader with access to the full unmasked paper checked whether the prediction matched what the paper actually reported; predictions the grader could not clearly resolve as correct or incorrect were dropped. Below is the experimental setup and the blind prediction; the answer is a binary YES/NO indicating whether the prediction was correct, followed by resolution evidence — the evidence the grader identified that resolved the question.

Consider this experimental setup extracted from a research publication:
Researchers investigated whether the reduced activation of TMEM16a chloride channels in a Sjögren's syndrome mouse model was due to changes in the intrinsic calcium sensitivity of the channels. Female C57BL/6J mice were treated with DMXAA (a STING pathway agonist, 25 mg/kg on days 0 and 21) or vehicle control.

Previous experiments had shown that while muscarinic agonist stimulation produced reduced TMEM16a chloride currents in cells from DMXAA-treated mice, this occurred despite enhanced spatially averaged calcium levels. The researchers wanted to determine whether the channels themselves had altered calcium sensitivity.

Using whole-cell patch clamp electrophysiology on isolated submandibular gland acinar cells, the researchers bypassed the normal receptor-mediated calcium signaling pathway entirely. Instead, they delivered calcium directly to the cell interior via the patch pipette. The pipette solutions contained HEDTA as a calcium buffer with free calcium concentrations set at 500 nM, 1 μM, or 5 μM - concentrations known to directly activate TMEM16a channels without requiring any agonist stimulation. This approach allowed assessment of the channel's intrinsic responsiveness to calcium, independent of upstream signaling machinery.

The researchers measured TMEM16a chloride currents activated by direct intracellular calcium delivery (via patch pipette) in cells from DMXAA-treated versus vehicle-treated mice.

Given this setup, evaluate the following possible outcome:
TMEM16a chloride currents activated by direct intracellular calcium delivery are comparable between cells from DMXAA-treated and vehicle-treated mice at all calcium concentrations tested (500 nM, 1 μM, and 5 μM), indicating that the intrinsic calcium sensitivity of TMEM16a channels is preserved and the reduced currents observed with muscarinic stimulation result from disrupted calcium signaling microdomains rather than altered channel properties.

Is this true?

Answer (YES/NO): YES